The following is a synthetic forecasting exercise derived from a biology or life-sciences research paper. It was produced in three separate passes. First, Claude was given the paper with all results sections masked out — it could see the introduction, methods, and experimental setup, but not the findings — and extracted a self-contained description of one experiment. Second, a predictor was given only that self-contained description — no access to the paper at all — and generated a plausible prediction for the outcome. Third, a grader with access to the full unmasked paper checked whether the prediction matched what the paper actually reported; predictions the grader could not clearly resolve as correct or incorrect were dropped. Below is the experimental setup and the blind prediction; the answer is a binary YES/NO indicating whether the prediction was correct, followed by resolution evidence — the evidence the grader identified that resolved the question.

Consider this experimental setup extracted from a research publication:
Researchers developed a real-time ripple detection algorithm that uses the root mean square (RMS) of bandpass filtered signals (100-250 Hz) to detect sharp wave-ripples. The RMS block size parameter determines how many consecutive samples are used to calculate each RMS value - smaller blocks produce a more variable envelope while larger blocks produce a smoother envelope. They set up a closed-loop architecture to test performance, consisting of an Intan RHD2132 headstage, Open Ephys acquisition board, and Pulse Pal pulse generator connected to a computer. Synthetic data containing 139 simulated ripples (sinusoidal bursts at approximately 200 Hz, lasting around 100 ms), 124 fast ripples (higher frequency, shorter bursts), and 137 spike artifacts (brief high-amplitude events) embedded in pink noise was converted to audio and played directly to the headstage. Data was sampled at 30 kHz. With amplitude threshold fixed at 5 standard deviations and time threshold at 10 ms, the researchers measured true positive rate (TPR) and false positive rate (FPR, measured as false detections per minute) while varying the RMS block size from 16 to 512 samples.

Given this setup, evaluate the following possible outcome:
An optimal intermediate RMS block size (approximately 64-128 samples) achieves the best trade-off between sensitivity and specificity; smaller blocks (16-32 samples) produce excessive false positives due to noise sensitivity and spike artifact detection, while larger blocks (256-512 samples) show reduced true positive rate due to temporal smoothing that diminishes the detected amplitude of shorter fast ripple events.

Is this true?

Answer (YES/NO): NO